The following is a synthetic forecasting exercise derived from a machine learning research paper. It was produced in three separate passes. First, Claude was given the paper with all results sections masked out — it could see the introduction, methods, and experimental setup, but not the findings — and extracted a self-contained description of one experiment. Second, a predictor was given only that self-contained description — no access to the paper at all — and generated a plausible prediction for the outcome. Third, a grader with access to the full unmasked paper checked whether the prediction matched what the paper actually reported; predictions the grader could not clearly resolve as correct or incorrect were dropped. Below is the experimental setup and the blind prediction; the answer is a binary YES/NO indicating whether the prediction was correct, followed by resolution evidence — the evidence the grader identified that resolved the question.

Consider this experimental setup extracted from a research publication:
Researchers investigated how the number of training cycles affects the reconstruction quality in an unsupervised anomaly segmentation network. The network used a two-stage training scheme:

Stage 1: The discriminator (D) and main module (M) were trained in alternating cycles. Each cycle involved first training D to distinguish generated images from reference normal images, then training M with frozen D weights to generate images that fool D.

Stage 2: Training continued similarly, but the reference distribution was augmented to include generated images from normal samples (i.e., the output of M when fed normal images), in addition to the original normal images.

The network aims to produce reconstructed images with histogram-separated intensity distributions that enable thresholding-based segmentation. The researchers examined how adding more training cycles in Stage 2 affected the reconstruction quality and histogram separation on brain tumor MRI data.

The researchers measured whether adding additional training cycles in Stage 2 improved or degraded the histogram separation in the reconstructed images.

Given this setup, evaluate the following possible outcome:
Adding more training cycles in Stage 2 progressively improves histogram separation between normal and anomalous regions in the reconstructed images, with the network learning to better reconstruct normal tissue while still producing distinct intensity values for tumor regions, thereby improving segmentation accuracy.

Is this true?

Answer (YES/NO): NO